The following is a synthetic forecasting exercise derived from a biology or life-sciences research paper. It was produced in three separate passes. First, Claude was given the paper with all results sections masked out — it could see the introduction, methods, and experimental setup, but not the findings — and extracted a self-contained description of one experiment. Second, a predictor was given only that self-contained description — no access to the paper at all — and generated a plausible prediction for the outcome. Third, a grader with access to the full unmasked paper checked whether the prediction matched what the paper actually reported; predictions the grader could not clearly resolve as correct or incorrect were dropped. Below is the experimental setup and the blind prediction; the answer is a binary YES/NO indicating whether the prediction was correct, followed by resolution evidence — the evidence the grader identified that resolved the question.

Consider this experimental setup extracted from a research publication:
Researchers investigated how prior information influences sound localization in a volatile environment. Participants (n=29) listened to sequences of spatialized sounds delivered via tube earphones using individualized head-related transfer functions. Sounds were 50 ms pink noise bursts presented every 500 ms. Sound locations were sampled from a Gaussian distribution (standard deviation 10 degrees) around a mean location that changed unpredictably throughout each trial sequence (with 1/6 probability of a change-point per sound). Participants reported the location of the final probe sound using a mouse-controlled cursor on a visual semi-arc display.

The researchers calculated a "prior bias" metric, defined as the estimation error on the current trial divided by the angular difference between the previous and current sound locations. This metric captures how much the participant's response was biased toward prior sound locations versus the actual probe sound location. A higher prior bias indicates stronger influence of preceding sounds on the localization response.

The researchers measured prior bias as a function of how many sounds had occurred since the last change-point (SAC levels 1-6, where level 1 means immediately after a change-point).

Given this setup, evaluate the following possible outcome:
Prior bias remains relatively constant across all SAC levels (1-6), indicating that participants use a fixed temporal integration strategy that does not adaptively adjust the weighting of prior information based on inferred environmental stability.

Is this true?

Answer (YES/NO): NO